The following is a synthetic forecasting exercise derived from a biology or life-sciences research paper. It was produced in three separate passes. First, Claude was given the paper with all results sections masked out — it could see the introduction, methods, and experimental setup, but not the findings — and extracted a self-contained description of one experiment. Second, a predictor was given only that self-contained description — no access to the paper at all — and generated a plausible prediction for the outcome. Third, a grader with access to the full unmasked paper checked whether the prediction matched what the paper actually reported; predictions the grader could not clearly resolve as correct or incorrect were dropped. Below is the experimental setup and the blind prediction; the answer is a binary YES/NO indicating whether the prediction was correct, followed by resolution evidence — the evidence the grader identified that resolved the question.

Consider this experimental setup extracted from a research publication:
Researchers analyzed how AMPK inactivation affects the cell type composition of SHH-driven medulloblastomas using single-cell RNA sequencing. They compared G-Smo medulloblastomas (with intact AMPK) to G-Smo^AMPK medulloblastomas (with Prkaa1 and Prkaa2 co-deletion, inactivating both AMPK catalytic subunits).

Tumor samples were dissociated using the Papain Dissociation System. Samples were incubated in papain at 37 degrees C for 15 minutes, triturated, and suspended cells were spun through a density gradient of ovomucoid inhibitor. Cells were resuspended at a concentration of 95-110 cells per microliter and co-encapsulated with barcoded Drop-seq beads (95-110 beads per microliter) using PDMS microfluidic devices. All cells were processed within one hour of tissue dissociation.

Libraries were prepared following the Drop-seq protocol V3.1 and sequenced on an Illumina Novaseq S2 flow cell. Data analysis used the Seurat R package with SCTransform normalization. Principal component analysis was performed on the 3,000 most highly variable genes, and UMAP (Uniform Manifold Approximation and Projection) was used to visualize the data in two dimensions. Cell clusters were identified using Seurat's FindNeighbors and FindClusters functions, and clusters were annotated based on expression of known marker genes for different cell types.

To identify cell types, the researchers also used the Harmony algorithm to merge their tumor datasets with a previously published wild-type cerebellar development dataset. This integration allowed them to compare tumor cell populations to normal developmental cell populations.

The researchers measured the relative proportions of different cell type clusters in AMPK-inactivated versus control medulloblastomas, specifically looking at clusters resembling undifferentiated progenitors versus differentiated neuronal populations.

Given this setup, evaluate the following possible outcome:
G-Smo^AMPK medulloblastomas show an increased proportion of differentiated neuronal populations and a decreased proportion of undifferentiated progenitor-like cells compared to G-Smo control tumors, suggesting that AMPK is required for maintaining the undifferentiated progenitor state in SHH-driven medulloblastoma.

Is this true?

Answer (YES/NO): YES